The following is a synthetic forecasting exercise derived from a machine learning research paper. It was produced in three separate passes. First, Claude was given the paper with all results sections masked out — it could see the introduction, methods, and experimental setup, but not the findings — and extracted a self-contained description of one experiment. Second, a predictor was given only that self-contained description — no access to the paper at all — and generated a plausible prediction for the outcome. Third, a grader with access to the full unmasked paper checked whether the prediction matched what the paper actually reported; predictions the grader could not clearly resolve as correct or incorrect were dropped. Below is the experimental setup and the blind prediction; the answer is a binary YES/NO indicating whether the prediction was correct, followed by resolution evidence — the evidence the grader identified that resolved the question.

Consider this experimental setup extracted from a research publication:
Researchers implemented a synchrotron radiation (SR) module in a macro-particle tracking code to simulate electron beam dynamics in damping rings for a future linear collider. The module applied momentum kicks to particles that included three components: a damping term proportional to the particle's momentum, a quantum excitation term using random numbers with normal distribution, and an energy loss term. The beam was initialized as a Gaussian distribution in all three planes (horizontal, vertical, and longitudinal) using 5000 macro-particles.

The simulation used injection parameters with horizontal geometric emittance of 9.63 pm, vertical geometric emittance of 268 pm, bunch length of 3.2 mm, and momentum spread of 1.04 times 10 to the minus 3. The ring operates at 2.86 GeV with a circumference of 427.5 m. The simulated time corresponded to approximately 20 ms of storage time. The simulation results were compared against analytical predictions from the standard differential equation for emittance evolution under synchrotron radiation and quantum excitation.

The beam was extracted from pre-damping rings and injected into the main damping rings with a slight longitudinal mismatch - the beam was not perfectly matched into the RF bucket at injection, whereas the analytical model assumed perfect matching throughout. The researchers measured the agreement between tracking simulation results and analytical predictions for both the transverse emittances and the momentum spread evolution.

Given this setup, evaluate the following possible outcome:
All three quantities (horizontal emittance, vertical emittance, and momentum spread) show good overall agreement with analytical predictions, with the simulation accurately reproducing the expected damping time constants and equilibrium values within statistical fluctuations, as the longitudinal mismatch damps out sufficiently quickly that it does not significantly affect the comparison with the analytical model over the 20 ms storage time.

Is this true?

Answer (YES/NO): NO